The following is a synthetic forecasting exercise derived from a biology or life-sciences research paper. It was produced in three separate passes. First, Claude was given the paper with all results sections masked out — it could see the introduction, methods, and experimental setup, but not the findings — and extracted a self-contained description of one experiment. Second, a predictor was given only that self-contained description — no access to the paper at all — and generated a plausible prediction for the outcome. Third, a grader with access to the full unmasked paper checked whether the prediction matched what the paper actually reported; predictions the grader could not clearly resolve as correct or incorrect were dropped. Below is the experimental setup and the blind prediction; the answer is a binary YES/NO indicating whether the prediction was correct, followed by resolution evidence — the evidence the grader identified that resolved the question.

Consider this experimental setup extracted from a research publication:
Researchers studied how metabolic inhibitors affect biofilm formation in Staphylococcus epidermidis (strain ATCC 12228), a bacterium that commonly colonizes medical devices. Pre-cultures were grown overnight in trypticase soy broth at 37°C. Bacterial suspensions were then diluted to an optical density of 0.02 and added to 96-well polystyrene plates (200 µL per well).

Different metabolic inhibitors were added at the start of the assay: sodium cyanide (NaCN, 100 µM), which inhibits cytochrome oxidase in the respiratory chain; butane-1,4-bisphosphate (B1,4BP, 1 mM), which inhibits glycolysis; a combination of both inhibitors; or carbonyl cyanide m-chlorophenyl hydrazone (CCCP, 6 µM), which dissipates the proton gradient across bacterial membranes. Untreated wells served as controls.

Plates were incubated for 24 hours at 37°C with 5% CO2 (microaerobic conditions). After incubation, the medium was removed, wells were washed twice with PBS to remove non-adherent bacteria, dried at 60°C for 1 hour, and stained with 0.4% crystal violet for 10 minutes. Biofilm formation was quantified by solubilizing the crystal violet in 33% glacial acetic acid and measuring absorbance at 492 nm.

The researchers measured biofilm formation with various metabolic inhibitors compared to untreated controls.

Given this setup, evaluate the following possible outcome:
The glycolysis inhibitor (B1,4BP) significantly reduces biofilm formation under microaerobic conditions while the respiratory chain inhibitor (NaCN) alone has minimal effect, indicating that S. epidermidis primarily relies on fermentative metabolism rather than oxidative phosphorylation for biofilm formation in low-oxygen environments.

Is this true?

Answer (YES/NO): NO